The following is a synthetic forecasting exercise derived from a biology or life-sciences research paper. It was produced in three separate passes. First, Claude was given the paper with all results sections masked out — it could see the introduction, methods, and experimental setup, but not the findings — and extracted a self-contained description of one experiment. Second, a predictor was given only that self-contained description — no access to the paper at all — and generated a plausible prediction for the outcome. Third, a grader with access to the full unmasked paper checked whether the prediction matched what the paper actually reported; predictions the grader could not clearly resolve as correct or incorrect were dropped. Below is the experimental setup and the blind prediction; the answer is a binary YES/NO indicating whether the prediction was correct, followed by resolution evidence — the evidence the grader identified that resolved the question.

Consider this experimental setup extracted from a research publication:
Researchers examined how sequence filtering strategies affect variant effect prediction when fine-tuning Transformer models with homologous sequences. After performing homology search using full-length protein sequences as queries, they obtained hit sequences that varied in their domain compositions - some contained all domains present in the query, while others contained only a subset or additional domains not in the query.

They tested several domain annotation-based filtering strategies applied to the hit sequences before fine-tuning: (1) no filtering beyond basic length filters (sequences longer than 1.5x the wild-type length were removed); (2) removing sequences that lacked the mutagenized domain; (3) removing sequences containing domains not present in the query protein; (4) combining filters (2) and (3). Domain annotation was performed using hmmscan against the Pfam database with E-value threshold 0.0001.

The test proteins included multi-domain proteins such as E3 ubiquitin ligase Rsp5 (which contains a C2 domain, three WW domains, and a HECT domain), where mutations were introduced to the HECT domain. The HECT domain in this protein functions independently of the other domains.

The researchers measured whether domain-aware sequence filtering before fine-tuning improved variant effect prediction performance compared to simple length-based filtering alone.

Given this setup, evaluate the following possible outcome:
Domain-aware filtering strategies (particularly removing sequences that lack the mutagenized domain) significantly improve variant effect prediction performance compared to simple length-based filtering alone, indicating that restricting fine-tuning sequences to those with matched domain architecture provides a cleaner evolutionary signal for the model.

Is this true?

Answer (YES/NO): NO